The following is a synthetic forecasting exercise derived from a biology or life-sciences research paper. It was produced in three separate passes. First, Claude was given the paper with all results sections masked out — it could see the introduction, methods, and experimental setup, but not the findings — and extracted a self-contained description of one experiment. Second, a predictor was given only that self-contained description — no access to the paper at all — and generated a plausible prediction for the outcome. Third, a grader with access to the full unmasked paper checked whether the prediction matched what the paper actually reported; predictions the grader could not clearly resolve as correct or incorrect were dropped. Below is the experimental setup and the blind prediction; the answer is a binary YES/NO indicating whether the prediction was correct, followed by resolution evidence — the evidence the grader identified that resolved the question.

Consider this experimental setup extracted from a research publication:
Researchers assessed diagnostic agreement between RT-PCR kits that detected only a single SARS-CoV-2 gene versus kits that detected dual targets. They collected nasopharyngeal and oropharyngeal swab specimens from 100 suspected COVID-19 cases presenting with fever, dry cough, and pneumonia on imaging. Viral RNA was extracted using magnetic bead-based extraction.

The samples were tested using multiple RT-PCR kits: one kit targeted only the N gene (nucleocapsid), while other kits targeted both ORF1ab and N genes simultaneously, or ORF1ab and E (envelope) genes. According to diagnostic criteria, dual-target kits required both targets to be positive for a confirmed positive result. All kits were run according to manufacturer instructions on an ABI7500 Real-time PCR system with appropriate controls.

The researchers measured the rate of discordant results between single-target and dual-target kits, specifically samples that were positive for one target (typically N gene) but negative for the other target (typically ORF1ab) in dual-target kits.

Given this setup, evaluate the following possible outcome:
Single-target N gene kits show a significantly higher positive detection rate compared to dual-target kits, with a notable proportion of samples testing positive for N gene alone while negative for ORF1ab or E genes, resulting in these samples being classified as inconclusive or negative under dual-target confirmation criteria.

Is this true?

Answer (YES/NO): YES